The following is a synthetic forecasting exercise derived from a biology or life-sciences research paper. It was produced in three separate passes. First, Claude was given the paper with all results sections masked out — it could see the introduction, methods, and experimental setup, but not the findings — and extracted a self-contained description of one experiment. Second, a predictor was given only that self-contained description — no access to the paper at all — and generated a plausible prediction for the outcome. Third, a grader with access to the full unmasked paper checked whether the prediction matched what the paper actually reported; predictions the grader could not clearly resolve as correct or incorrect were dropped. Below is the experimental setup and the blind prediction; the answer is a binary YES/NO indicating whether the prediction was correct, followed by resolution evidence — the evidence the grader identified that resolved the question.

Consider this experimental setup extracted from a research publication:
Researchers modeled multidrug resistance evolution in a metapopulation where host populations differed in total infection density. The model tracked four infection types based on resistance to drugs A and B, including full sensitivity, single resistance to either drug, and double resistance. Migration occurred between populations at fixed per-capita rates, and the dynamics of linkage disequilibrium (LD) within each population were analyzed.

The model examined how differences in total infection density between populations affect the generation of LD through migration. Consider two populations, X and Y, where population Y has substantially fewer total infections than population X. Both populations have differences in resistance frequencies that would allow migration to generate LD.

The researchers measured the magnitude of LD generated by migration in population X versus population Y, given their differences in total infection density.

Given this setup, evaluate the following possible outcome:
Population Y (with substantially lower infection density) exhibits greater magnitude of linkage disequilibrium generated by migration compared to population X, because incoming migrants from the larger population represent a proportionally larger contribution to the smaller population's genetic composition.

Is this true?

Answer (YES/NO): YES